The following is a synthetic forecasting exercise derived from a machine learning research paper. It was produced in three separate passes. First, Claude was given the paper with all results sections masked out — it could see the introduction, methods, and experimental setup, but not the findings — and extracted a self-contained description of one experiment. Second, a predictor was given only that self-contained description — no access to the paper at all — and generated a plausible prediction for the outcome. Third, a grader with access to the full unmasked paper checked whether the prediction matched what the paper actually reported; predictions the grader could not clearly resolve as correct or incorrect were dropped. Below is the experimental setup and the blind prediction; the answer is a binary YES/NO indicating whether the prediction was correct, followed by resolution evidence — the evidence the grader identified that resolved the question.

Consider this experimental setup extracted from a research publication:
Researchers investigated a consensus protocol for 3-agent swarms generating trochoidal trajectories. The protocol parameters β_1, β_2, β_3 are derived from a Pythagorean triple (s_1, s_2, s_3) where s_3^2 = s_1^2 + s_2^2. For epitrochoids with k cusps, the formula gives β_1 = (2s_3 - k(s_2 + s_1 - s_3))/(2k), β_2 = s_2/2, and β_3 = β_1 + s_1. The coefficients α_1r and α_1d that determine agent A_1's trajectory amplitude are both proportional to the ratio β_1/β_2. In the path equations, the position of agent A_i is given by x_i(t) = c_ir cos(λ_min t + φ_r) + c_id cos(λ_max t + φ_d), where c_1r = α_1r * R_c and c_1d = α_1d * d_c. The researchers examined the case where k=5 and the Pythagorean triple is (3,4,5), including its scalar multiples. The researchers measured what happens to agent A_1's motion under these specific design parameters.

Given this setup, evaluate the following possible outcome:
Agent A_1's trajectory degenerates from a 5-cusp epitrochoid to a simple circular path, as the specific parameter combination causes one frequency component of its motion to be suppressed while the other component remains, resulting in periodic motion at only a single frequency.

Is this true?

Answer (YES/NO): NO